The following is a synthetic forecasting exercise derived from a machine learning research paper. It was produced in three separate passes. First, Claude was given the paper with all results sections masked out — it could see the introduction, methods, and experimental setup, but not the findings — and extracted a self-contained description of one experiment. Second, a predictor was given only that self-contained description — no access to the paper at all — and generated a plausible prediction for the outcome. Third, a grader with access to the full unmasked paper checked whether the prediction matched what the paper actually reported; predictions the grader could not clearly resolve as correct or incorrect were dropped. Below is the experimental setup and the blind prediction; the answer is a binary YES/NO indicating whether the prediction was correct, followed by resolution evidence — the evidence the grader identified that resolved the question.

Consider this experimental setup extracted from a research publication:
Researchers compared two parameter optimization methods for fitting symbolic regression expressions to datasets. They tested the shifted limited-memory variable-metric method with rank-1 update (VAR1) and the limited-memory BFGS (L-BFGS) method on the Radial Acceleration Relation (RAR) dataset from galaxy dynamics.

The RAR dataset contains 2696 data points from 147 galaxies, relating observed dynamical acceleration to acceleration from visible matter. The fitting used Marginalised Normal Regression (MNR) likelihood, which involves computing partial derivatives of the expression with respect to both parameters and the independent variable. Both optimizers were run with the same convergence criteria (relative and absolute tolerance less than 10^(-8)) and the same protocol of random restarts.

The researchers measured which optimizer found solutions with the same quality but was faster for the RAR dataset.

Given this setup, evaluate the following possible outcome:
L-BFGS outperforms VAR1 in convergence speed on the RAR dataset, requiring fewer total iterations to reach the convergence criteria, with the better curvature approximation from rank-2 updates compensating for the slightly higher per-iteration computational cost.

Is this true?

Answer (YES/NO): NO